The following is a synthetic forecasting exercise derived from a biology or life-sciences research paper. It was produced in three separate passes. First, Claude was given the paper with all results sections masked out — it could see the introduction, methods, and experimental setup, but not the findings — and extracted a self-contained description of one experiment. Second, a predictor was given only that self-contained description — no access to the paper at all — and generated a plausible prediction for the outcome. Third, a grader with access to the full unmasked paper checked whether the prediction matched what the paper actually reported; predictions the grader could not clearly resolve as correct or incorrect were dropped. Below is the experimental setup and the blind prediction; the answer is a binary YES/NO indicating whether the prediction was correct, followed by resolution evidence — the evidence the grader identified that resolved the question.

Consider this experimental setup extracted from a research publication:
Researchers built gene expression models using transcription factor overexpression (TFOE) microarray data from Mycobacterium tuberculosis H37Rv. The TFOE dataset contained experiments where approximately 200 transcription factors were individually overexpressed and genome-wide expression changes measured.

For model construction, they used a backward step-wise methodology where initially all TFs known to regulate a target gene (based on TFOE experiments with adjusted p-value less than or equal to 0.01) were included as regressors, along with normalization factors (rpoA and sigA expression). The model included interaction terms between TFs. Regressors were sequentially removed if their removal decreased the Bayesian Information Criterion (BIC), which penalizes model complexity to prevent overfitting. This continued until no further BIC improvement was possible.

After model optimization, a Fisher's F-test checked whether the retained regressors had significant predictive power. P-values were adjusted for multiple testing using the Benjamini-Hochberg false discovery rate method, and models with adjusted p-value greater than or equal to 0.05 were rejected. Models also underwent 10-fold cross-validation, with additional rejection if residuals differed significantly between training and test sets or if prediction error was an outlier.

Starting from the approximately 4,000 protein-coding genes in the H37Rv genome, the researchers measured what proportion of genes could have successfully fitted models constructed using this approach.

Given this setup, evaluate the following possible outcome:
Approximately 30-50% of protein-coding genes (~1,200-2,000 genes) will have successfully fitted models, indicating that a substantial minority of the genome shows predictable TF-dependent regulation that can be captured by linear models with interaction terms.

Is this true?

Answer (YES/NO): YES